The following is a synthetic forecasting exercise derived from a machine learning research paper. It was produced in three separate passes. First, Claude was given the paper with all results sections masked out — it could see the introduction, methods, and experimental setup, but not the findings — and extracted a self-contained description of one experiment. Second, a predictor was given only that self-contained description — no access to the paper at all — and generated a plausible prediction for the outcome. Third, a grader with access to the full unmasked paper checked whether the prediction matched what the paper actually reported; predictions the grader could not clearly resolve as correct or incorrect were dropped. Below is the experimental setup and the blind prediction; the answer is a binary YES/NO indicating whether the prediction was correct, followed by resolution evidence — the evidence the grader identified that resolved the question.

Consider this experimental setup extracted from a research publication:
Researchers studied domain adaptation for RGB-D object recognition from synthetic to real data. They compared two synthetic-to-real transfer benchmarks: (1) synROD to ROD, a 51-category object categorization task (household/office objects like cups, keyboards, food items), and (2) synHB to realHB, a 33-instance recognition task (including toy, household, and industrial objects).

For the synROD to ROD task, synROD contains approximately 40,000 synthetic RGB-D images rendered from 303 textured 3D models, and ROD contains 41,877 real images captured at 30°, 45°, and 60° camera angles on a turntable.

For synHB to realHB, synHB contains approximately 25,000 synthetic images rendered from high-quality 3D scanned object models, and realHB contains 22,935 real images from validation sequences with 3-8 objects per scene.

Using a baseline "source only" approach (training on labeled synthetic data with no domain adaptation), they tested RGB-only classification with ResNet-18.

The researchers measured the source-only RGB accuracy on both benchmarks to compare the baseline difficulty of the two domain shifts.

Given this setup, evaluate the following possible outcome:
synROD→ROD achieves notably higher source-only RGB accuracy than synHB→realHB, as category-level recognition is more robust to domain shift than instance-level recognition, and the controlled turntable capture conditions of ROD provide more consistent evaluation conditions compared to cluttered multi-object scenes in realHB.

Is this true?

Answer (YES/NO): NO